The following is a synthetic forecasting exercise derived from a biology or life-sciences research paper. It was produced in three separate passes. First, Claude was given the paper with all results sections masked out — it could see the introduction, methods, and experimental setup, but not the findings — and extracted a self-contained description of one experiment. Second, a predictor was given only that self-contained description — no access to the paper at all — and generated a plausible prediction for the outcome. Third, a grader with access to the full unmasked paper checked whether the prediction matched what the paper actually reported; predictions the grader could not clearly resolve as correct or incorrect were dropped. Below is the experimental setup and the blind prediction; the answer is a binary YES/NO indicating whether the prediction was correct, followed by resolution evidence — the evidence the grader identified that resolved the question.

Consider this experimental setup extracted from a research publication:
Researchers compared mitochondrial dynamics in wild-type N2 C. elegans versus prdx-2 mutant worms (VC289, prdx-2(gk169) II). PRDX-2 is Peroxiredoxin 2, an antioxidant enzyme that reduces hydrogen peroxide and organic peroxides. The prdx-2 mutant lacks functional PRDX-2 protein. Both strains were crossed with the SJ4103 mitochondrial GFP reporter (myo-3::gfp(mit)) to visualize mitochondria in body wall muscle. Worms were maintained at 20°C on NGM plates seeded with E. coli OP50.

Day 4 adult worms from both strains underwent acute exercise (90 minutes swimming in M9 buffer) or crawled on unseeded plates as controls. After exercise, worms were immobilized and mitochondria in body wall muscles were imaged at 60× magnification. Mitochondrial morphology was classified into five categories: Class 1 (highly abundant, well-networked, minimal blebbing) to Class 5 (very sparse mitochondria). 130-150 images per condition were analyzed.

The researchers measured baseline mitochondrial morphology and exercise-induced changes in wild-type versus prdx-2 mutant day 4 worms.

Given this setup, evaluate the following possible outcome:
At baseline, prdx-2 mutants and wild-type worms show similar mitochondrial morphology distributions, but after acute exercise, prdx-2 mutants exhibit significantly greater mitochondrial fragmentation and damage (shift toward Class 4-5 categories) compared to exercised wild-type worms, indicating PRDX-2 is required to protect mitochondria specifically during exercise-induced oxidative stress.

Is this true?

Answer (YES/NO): NO